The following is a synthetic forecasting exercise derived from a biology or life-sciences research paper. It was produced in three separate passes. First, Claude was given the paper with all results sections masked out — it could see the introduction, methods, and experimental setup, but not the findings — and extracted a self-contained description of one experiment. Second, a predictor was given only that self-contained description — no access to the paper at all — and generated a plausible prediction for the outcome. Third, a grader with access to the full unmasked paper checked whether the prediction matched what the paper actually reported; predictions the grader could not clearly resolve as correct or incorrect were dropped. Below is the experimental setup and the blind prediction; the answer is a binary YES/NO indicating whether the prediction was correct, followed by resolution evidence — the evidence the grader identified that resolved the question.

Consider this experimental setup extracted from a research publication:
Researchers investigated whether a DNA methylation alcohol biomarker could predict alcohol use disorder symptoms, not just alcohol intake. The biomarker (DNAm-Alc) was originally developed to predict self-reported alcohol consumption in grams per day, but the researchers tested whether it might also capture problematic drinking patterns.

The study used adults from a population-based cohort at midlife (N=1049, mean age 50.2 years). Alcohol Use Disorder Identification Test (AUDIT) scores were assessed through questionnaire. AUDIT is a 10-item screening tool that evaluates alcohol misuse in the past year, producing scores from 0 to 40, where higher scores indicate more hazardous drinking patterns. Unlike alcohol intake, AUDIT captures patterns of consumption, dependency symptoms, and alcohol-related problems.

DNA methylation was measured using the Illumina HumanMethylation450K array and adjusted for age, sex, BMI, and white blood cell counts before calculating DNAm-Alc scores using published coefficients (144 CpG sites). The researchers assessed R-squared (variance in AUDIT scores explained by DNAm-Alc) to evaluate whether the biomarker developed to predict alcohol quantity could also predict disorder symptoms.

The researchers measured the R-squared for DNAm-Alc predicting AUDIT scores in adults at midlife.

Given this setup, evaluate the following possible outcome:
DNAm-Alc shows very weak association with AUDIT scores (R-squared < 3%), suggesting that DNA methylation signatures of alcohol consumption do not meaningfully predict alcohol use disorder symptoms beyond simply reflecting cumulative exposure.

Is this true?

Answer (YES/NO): NO